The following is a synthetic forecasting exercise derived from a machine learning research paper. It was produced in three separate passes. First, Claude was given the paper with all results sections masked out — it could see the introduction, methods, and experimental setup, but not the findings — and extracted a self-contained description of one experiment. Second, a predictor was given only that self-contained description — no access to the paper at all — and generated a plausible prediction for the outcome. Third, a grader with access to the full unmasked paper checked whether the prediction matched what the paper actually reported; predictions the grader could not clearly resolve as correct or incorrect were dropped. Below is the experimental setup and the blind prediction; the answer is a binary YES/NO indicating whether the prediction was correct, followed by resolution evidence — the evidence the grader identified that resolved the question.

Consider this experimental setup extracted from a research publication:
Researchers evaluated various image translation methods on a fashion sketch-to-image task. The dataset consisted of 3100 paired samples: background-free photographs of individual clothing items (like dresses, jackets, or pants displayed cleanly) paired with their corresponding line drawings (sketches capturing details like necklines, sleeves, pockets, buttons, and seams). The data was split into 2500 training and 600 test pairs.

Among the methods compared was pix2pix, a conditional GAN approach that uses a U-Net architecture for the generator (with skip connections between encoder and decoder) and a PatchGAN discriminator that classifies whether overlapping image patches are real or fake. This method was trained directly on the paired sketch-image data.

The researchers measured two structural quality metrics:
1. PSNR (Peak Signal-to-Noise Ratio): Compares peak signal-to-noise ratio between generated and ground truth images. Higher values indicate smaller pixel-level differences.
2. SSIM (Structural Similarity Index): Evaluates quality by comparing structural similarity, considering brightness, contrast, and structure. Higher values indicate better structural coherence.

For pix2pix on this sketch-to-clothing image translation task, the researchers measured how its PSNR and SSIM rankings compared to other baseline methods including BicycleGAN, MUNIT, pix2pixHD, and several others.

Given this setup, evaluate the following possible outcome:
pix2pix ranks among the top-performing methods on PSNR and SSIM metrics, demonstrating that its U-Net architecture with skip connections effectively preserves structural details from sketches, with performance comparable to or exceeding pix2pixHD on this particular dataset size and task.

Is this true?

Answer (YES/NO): NO